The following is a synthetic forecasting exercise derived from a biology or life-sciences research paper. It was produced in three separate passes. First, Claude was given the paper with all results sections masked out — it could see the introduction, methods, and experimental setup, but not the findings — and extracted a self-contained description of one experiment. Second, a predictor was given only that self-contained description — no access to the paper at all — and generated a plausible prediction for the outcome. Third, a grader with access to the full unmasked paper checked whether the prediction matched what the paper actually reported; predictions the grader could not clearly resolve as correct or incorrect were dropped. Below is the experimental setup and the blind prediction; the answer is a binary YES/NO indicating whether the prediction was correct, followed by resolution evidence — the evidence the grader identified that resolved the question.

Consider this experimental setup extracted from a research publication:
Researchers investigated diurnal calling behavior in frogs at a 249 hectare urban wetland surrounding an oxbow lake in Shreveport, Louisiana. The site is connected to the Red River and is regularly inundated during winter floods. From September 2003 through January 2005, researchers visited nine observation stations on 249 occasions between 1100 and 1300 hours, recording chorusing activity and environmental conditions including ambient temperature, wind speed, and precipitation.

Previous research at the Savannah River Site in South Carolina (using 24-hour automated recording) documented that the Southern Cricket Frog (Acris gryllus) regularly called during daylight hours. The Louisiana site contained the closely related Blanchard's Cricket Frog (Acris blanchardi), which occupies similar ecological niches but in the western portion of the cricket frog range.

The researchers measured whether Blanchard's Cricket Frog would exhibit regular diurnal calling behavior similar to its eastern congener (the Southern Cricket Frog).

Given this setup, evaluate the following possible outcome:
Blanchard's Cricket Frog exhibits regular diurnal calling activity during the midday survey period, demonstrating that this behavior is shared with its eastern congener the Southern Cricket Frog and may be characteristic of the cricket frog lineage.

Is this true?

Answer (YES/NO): YES